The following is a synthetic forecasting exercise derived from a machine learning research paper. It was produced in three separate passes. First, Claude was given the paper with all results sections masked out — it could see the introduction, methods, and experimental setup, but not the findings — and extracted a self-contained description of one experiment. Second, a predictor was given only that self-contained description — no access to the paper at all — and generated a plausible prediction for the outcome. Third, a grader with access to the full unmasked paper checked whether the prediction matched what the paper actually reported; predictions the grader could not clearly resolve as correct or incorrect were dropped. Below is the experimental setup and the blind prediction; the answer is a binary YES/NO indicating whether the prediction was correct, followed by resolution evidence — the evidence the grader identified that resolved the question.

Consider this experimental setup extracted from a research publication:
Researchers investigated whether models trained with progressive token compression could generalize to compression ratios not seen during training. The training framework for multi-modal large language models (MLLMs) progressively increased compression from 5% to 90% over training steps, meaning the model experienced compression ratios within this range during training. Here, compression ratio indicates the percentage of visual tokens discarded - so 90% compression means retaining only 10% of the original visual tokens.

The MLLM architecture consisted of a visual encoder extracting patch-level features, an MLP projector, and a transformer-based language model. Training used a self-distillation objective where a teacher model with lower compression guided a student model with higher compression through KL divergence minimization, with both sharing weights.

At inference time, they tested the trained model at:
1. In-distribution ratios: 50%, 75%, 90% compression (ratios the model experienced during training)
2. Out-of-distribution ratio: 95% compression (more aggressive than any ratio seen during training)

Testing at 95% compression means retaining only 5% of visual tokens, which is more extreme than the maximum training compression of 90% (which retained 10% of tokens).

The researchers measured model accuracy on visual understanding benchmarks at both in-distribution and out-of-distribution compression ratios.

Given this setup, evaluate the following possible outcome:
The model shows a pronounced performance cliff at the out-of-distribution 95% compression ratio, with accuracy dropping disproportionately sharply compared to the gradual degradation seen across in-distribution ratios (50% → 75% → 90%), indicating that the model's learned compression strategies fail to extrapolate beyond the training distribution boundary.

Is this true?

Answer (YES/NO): YES